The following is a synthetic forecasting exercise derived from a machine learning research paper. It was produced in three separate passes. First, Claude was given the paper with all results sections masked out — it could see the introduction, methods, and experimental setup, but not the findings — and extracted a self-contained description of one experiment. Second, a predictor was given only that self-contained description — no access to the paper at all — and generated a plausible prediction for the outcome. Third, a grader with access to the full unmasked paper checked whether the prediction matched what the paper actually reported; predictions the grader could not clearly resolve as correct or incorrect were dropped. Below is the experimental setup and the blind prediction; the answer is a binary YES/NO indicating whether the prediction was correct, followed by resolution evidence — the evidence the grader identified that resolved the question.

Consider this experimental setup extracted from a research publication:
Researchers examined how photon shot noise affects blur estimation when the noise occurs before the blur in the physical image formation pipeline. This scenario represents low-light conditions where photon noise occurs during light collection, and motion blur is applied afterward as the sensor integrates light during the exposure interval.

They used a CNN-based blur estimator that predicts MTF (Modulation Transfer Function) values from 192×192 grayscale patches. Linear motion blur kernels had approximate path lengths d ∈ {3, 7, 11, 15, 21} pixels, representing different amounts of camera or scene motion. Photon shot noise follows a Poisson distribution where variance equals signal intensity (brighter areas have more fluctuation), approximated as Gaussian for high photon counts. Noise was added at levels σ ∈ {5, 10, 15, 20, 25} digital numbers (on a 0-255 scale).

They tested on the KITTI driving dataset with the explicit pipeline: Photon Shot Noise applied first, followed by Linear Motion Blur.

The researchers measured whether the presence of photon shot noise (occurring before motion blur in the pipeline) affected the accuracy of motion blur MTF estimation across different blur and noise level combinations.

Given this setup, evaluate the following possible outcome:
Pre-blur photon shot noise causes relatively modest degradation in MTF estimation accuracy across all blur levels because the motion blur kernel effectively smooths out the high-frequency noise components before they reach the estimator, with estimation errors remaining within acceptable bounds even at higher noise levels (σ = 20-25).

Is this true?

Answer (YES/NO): NO